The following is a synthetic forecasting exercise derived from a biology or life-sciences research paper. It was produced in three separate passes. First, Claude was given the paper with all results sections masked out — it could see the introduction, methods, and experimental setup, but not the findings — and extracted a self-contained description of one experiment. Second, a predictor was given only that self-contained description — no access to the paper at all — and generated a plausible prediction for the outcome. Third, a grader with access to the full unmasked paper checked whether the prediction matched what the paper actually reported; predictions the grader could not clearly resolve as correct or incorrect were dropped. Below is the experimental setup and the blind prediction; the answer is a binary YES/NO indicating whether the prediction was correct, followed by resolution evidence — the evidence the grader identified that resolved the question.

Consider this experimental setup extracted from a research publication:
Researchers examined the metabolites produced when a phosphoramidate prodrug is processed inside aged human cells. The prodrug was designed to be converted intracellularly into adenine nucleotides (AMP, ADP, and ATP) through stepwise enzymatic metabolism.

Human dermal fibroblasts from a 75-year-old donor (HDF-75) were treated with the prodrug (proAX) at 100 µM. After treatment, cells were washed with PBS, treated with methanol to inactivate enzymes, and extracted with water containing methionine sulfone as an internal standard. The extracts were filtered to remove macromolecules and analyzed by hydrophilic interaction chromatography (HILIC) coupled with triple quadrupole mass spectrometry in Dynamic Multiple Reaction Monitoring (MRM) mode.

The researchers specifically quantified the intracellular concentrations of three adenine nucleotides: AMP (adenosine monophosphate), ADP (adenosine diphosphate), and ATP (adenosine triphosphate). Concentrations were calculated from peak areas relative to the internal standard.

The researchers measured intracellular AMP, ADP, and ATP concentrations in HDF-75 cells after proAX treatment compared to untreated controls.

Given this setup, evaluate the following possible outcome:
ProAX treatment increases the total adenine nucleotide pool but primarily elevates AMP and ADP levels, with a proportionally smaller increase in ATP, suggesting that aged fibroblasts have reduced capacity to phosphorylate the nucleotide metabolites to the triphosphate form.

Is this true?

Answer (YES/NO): NO